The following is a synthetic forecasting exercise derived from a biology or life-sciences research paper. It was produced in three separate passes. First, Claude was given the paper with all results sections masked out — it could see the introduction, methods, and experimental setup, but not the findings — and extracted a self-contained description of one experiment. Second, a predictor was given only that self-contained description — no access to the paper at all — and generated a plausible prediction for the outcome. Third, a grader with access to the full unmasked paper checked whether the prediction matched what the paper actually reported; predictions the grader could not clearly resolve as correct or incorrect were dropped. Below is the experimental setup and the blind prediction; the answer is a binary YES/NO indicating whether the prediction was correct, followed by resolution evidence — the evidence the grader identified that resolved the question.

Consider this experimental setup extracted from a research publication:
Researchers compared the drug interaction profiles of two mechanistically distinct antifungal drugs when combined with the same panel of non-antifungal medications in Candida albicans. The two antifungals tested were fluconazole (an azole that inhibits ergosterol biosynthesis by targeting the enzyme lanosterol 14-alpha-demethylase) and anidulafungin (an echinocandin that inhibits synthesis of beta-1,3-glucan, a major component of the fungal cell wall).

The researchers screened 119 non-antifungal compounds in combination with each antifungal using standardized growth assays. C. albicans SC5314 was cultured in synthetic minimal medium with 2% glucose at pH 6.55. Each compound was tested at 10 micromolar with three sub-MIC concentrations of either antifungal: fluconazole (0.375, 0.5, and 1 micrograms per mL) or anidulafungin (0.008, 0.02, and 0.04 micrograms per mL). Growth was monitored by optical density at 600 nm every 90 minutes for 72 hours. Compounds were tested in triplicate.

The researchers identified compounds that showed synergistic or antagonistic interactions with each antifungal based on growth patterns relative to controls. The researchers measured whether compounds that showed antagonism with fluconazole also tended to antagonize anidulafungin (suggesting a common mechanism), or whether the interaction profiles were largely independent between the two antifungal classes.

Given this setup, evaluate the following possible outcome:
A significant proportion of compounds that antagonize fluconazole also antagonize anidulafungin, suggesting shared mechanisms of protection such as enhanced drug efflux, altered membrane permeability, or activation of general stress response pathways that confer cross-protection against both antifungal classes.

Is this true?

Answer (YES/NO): NO